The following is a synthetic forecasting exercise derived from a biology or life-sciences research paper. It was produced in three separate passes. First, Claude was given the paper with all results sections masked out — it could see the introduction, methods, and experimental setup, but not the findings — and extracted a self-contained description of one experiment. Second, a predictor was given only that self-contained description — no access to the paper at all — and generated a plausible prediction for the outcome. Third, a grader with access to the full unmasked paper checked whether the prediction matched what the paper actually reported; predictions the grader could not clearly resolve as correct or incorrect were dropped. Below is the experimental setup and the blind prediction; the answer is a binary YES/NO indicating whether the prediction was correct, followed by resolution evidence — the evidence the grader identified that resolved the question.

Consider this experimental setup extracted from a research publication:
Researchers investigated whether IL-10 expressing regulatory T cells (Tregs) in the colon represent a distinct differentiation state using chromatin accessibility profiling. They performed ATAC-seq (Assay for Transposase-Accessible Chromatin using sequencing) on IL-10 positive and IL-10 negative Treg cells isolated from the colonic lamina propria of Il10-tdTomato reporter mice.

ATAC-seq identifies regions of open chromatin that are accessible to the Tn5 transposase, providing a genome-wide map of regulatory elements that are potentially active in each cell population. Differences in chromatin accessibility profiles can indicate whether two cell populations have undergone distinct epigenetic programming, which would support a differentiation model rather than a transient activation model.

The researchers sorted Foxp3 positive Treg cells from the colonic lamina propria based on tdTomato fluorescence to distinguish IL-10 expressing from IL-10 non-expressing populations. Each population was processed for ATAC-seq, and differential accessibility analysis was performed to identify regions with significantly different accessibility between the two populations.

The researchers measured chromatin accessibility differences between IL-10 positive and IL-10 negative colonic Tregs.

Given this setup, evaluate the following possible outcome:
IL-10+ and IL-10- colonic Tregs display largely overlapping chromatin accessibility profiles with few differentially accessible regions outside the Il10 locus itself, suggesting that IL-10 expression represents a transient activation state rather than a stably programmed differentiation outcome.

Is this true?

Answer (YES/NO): NO